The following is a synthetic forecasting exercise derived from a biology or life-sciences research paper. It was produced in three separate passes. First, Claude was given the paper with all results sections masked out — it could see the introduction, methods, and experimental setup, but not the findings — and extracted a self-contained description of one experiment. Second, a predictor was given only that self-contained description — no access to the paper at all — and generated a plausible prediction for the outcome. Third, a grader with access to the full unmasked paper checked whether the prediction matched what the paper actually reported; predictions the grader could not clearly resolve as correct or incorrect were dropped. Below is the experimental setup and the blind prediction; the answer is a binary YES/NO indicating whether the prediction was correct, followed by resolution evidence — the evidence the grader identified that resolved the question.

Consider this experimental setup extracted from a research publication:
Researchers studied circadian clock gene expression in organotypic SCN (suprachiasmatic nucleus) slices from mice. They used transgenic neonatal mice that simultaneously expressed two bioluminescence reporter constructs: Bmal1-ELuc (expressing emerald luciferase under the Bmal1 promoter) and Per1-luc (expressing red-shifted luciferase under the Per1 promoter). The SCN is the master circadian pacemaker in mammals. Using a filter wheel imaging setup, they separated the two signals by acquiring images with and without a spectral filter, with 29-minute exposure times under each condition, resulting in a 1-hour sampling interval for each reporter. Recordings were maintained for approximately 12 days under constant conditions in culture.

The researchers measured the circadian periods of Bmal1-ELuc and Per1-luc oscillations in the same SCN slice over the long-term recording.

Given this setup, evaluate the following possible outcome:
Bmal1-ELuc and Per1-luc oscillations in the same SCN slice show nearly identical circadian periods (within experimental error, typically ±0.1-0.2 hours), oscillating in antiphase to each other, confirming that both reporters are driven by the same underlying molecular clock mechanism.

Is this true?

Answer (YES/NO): NO